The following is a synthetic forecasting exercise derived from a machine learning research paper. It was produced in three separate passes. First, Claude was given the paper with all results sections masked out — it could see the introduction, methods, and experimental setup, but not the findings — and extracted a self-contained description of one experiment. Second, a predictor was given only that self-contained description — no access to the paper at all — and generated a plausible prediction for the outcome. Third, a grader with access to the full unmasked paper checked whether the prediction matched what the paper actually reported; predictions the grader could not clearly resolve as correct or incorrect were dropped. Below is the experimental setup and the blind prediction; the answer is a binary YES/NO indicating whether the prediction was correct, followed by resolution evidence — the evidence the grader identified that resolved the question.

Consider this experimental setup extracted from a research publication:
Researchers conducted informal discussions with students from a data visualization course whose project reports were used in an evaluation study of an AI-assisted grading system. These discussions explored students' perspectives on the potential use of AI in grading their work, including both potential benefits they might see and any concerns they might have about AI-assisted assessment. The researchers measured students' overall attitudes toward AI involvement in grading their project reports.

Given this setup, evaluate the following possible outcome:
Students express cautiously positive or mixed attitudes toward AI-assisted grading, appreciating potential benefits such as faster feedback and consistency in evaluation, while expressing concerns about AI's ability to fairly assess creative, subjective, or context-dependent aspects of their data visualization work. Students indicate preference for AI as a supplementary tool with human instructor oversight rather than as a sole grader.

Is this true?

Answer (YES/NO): NO